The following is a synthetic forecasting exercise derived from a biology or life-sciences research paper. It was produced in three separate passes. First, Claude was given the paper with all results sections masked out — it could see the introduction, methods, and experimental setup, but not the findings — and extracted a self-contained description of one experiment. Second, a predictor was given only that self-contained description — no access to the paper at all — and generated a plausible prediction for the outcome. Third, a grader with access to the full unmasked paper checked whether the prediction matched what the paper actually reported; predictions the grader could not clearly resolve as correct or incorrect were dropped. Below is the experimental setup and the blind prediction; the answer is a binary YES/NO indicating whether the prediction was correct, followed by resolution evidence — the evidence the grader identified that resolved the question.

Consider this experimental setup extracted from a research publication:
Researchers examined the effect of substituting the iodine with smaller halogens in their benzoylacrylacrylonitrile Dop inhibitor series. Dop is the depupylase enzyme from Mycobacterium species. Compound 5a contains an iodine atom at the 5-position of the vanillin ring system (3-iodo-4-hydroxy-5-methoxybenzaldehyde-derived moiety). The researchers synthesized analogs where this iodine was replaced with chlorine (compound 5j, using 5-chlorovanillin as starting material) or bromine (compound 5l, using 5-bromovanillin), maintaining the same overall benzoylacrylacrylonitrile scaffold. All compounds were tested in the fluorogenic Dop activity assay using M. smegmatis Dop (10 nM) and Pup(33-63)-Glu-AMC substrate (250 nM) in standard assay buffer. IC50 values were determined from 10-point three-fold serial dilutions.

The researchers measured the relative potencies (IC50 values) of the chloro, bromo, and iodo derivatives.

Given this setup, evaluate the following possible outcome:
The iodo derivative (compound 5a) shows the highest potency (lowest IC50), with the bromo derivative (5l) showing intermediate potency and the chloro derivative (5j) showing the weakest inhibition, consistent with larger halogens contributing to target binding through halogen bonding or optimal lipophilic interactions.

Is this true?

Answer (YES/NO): YES